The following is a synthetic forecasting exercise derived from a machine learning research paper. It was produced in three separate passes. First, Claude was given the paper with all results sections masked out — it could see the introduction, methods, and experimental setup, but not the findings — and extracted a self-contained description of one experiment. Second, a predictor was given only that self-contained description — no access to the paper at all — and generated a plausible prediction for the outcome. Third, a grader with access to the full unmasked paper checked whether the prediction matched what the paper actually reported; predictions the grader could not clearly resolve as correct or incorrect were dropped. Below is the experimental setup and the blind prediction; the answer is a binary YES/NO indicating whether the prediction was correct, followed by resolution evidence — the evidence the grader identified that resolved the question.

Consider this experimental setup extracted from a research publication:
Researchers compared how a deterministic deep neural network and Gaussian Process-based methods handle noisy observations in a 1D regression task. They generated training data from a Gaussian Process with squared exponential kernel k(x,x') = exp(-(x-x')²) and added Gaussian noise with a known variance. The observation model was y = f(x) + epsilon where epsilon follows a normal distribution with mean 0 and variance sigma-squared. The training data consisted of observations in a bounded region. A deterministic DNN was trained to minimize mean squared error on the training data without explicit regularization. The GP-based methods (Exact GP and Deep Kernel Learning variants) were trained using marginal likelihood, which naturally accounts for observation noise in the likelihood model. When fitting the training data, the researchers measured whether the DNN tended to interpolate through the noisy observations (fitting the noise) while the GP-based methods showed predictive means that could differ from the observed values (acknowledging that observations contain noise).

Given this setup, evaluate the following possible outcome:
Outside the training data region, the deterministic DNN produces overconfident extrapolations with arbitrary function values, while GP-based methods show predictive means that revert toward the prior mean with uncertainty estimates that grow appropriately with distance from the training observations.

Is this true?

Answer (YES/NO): NO